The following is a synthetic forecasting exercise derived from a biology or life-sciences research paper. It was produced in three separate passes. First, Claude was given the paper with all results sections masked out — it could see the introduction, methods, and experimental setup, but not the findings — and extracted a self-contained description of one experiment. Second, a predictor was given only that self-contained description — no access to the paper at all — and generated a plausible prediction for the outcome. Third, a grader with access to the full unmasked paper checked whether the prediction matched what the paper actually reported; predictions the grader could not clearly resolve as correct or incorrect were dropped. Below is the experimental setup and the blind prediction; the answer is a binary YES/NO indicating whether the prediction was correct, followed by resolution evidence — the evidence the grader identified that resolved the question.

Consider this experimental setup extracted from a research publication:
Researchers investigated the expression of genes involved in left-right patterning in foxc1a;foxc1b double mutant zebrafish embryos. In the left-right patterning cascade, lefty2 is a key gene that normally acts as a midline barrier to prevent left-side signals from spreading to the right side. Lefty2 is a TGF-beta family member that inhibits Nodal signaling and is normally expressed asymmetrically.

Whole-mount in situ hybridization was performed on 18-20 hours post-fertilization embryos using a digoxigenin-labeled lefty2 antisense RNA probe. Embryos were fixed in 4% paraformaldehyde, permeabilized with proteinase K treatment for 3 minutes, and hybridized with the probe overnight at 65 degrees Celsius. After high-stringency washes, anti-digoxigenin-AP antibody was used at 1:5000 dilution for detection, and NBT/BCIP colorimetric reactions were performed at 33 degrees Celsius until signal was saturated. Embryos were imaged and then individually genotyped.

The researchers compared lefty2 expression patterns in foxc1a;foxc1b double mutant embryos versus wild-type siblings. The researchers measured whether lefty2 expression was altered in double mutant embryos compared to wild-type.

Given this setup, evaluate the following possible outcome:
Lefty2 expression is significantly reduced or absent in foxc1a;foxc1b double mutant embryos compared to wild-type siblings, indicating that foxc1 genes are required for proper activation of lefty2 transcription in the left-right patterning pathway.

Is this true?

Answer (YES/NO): YES